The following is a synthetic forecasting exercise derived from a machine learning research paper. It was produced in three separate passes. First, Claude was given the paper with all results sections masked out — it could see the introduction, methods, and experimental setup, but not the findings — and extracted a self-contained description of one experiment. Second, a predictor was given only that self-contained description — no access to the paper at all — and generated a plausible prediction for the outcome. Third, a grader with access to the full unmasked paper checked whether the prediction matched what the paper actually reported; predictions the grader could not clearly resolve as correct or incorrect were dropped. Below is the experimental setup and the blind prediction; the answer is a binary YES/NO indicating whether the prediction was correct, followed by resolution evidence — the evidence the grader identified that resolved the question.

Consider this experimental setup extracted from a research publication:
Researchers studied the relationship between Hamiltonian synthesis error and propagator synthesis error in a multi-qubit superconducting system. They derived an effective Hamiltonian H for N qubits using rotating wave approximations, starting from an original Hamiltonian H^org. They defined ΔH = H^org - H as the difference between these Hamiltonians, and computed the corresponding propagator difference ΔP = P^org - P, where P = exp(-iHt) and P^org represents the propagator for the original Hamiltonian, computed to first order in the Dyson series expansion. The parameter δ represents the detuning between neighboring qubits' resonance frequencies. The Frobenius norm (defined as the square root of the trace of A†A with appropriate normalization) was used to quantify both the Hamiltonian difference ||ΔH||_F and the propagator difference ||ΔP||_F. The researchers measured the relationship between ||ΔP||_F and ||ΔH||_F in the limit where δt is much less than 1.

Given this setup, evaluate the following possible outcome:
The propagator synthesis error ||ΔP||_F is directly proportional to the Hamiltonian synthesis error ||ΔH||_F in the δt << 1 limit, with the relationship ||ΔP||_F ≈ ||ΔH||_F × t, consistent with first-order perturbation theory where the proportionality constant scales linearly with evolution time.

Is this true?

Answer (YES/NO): YES